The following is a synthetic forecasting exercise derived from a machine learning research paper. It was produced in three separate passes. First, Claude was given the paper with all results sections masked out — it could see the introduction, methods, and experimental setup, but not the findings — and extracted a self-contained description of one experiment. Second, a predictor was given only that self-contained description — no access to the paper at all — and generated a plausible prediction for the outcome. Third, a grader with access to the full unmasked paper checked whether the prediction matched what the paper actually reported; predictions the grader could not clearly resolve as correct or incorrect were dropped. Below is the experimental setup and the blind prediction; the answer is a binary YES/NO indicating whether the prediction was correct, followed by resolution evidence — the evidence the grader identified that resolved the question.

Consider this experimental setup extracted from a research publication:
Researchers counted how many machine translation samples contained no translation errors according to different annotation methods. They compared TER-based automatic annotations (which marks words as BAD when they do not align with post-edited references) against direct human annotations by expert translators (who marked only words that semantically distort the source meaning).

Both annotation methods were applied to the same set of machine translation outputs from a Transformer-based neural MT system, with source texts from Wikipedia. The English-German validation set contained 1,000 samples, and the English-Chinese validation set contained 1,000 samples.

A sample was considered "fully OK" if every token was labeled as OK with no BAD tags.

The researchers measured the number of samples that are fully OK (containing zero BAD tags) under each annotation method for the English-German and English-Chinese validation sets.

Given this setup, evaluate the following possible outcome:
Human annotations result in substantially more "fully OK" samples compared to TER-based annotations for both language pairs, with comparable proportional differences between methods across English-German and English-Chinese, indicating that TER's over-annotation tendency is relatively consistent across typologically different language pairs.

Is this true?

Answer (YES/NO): NO